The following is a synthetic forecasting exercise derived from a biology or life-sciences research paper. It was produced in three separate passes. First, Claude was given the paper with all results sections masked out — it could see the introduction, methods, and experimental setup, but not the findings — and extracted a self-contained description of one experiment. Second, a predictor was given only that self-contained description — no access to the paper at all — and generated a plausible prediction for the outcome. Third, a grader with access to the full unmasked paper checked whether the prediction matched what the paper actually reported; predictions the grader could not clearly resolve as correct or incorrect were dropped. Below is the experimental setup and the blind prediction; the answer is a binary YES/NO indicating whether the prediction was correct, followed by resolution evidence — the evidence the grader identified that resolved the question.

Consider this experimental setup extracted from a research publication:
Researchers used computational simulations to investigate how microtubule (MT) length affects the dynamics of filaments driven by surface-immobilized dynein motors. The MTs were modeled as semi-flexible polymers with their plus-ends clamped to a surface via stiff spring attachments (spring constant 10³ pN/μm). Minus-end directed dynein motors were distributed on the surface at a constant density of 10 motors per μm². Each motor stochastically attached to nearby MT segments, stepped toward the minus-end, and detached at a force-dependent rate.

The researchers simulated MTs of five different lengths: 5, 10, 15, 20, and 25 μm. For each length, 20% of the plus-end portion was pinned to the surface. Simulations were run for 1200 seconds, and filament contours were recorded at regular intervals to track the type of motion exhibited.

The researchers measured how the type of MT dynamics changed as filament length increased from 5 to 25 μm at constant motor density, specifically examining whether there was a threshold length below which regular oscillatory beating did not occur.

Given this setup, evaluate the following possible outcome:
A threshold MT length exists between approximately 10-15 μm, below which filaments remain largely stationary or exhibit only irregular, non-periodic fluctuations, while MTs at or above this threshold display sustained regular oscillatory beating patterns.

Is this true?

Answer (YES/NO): YES